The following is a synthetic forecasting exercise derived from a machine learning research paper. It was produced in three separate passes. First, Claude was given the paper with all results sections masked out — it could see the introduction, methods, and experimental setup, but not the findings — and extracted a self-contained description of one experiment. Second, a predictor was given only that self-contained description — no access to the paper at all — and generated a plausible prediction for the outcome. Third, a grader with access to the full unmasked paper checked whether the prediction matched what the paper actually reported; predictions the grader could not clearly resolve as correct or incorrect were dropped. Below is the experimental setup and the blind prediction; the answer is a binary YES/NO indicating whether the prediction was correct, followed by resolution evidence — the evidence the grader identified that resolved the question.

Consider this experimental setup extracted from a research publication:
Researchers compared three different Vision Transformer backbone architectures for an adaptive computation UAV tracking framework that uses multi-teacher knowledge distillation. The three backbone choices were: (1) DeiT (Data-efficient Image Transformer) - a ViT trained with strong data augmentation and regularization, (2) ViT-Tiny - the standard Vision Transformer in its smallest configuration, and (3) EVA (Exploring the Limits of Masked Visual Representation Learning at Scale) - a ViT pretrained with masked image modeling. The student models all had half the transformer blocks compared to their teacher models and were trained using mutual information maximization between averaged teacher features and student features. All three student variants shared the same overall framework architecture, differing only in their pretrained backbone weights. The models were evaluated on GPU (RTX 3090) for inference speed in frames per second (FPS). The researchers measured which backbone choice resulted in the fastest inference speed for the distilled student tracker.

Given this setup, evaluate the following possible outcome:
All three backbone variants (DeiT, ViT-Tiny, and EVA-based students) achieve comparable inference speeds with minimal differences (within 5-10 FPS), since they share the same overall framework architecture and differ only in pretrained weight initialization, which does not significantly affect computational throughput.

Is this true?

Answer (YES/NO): NO